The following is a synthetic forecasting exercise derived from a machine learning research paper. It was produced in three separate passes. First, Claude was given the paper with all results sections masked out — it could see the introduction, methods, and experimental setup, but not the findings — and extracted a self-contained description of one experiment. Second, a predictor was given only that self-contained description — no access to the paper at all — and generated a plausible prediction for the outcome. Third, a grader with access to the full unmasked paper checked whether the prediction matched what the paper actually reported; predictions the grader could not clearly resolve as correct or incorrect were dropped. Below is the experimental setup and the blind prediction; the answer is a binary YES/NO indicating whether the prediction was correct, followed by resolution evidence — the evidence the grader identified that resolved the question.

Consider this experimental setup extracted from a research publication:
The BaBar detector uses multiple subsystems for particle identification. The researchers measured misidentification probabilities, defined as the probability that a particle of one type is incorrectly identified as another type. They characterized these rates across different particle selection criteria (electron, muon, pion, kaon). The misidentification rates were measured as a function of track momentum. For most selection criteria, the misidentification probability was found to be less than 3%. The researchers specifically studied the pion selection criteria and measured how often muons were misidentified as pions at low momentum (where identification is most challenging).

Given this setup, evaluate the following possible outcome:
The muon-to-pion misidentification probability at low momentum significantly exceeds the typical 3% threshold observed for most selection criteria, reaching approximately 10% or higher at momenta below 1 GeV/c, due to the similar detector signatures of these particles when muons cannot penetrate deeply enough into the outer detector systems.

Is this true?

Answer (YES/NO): YES